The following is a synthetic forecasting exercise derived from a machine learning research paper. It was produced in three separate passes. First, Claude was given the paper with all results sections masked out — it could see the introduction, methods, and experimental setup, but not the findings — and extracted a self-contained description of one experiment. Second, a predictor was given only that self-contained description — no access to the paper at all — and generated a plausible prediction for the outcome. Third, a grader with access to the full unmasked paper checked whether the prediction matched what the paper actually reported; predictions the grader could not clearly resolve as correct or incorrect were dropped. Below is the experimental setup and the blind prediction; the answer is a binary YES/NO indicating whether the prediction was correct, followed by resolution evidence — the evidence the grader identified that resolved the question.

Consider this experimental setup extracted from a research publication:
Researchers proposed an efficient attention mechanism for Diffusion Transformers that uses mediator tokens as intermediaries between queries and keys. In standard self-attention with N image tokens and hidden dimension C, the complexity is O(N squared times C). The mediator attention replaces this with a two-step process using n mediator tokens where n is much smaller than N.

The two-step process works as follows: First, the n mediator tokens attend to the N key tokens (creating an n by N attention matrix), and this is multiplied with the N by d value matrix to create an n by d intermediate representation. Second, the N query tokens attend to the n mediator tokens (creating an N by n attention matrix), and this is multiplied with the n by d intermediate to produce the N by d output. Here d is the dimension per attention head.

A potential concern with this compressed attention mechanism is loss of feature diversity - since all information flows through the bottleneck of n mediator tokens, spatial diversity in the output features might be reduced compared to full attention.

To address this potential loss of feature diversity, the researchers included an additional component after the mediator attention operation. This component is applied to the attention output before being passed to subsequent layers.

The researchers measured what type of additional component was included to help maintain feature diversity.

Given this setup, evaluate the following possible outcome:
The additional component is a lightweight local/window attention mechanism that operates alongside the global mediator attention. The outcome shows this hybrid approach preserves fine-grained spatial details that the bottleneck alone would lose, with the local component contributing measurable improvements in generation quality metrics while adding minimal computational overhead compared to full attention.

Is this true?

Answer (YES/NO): NO